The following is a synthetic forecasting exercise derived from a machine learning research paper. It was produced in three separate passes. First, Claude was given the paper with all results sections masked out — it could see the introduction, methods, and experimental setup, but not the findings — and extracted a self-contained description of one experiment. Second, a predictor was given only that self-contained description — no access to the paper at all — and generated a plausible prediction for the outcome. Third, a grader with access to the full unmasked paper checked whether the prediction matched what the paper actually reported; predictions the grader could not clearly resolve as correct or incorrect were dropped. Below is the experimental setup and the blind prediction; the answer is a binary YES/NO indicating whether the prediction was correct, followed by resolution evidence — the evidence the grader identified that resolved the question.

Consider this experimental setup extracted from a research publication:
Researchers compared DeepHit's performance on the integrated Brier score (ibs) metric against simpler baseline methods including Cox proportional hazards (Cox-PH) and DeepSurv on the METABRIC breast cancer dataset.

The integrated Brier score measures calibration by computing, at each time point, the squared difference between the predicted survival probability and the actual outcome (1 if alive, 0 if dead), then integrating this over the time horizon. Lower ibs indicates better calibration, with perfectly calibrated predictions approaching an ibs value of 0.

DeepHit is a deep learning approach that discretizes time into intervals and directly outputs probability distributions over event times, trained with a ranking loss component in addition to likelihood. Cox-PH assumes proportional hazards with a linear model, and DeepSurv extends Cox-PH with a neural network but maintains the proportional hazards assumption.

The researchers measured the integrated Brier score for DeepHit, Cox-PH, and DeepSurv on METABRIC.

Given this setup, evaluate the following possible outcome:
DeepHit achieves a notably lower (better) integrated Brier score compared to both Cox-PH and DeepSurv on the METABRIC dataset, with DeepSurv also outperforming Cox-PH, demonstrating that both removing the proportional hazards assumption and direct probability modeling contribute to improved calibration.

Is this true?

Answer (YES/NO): NO